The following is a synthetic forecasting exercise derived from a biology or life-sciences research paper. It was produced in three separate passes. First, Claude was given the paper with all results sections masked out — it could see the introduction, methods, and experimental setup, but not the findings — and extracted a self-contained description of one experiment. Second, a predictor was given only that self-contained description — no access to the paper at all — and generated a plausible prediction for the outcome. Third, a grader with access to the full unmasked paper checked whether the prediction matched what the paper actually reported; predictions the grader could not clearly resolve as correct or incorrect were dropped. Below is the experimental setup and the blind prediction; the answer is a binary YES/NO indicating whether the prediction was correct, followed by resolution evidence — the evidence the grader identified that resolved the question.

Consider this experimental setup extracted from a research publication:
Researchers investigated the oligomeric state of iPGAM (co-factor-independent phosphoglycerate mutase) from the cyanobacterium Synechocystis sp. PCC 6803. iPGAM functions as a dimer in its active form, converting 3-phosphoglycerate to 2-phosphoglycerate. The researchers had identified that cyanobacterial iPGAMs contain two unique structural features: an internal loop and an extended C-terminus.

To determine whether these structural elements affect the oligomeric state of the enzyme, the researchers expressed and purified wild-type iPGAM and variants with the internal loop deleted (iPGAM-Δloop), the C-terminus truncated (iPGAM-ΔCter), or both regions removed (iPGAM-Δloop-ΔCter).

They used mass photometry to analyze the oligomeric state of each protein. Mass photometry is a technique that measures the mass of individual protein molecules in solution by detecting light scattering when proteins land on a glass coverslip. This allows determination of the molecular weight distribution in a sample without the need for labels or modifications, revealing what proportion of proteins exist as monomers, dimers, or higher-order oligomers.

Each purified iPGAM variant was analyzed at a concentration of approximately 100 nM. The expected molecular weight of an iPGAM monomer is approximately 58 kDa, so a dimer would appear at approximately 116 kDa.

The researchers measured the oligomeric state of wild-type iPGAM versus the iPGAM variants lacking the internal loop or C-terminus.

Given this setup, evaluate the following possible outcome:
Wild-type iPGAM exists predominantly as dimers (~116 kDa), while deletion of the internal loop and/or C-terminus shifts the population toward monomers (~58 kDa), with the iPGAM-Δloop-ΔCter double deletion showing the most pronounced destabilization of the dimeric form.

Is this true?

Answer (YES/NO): NO